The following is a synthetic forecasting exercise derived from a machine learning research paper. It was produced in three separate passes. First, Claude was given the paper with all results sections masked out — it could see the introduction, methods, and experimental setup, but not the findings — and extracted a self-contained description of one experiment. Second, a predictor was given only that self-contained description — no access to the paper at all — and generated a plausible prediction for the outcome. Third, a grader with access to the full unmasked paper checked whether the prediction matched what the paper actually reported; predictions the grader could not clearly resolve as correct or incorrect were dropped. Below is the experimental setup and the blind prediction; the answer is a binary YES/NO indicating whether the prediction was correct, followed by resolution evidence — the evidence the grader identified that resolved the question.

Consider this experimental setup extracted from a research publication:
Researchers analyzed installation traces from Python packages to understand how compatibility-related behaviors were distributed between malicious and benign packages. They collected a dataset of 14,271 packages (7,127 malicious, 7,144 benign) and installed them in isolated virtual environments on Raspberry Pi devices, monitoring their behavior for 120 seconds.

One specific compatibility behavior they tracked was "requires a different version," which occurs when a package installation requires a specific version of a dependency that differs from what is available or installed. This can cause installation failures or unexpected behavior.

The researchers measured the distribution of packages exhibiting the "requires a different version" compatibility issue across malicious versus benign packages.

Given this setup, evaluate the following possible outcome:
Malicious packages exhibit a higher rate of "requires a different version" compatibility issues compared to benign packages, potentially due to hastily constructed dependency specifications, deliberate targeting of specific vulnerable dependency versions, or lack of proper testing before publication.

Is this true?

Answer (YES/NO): YES